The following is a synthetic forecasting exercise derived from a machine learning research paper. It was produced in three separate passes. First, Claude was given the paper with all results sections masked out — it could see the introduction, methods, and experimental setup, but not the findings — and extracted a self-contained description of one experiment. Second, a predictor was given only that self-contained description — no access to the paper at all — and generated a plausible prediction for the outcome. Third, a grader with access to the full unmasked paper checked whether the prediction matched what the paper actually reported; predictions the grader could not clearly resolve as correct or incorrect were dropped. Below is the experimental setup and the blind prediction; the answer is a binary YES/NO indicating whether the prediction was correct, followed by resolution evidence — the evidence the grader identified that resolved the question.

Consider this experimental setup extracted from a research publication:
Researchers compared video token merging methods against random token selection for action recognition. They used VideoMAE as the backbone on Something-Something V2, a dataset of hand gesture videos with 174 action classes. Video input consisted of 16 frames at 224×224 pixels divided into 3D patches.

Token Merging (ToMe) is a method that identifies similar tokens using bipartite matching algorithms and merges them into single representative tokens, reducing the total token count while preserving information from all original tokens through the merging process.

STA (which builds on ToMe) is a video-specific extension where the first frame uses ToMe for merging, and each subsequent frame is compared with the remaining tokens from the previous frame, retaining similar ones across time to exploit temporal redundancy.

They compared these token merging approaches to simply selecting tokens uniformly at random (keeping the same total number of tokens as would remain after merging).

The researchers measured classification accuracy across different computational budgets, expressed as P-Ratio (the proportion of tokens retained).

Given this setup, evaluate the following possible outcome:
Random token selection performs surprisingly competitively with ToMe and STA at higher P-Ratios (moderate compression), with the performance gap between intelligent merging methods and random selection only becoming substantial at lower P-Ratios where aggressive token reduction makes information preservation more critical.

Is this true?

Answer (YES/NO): NO